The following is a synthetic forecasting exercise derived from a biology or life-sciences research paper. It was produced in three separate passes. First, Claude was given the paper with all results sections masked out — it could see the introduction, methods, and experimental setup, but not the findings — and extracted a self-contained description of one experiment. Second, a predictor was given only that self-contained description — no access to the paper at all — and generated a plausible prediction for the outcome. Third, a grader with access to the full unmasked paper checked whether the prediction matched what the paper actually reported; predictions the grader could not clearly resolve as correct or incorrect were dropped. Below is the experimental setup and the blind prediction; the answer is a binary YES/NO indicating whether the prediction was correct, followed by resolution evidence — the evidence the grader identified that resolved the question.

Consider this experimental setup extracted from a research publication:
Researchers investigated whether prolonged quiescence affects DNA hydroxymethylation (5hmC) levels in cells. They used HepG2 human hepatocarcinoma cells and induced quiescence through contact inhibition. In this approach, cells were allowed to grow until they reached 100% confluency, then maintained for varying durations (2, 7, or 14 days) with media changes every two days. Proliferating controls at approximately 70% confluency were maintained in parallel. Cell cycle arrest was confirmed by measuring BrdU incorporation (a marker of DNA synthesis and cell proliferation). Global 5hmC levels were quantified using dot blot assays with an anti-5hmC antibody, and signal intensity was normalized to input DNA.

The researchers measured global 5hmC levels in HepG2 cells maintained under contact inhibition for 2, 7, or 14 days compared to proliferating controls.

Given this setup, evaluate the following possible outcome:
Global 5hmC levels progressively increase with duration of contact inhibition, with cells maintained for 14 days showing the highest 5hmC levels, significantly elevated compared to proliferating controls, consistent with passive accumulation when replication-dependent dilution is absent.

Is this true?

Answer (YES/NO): YES